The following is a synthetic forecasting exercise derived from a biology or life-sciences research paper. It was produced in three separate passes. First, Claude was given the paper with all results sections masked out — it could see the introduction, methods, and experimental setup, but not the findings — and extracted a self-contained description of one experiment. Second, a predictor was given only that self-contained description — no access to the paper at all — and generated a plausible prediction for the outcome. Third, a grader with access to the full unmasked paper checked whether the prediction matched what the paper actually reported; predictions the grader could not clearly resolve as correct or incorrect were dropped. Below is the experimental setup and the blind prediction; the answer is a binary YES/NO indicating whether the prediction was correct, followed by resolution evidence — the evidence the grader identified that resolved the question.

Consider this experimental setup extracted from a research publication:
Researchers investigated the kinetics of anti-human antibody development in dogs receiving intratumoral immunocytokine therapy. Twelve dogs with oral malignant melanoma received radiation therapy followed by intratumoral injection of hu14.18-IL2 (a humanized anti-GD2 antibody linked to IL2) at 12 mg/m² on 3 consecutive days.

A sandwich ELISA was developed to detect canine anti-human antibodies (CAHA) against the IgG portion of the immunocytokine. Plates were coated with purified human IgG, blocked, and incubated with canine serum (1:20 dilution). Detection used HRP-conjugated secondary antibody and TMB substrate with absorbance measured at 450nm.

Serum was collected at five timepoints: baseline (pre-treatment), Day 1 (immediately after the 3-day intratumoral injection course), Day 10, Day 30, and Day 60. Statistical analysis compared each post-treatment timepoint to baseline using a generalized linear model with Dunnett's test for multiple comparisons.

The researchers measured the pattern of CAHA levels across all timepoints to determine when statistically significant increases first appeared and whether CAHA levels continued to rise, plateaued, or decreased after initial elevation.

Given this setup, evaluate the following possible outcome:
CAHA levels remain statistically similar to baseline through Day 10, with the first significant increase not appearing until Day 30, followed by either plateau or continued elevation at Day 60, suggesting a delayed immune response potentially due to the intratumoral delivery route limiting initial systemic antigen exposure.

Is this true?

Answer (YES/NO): YES